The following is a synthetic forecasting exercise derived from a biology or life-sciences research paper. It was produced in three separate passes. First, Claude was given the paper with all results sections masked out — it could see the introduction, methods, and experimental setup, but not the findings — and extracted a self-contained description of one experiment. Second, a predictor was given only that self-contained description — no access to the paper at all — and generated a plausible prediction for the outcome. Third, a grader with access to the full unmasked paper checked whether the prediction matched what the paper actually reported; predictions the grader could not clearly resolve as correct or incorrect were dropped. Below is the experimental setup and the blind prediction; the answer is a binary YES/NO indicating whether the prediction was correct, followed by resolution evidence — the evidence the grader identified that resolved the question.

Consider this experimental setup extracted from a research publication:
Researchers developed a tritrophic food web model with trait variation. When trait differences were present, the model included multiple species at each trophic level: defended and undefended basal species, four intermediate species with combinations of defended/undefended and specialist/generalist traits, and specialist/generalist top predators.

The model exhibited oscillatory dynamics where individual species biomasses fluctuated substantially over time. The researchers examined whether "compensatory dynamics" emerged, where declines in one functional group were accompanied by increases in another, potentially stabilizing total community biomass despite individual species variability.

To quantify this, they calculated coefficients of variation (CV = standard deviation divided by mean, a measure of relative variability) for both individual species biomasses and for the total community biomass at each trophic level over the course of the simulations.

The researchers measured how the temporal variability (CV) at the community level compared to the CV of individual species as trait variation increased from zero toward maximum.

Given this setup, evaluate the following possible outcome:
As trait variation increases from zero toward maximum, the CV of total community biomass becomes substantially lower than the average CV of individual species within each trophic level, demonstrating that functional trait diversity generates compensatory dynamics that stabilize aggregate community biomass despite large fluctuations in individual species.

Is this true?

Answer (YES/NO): YES